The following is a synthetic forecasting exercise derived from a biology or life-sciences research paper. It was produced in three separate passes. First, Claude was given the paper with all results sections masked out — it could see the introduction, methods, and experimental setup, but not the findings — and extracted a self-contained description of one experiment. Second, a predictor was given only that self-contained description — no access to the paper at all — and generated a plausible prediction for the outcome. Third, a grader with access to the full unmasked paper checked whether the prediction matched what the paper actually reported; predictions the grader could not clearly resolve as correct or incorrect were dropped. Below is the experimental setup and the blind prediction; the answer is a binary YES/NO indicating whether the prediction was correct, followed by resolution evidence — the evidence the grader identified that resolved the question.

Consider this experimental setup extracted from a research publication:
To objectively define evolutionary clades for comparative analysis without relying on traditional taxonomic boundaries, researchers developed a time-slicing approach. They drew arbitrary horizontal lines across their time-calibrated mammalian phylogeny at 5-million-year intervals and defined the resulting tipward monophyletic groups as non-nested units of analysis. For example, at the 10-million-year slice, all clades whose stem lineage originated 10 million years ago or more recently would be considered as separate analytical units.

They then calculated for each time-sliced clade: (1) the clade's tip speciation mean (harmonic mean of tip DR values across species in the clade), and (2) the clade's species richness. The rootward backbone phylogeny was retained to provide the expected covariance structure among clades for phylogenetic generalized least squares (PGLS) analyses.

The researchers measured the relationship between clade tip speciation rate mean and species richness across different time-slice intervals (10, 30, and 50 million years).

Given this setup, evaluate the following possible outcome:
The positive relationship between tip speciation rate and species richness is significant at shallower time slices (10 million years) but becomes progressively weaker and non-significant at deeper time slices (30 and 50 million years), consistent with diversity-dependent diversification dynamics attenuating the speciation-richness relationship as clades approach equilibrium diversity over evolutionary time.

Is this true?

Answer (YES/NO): NO